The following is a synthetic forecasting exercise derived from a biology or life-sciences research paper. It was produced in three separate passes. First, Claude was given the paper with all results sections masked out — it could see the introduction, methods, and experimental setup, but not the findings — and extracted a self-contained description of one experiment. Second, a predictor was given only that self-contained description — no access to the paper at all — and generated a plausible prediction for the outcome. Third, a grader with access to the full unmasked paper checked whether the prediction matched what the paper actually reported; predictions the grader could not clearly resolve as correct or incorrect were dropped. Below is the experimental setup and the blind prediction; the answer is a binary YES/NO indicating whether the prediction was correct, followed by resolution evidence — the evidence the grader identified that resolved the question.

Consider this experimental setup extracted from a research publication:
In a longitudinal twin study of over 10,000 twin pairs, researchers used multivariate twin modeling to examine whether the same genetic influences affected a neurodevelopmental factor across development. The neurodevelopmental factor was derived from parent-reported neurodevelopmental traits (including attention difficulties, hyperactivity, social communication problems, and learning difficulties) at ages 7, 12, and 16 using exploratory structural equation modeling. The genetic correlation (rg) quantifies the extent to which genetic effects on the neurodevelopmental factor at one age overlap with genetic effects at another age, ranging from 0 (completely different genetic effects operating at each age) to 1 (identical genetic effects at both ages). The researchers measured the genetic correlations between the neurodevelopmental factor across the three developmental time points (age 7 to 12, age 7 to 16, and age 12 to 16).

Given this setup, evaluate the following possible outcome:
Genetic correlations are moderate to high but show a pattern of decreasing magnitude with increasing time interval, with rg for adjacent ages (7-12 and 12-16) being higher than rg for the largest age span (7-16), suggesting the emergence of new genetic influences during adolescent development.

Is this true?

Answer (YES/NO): YES